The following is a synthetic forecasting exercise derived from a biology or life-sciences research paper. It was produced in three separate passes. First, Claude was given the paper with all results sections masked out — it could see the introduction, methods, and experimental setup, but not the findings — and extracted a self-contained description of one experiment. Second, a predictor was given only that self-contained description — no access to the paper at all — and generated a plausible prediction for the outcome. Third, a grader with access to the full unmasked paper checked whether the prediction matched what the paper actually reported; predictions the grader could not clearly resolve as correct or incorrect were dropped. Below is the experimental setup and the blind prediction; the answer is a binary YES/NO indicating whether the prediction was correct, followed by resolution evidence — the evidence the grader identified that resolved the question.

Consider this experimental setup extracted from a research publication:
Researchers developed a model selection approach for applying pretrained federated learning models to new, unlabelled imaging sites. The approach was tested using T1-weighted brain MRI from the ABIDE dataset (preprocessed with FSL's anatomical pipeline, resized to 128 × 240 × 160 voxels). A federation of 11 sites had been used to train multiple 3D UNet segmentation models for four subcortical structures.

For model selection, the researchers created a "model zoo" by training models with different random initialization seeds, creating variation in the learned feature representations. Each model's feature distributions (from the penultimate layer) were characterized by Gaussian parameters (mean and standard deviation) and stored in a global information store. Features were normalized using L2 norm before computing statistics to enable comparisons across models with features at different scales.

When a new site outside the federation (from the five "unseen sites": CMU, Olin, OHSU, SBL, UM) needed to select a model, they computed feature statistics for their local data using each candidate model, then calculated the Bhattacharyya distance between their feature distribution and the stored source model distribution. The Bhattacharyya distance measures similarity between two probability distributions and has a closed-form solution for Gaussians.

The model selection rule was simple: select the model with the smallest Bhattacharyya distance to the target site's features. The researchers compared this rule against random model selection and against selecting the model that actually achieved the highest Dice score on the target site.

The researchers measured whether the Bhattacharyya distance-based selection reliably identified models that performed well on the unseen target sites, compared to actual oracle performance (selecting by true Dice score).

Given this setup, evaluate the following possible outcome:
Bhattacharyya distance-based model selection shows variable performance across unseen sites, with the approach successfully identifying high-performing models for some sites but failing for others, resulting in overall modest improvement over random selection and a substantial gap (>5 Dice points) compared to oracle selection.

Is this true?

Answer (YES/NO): NO